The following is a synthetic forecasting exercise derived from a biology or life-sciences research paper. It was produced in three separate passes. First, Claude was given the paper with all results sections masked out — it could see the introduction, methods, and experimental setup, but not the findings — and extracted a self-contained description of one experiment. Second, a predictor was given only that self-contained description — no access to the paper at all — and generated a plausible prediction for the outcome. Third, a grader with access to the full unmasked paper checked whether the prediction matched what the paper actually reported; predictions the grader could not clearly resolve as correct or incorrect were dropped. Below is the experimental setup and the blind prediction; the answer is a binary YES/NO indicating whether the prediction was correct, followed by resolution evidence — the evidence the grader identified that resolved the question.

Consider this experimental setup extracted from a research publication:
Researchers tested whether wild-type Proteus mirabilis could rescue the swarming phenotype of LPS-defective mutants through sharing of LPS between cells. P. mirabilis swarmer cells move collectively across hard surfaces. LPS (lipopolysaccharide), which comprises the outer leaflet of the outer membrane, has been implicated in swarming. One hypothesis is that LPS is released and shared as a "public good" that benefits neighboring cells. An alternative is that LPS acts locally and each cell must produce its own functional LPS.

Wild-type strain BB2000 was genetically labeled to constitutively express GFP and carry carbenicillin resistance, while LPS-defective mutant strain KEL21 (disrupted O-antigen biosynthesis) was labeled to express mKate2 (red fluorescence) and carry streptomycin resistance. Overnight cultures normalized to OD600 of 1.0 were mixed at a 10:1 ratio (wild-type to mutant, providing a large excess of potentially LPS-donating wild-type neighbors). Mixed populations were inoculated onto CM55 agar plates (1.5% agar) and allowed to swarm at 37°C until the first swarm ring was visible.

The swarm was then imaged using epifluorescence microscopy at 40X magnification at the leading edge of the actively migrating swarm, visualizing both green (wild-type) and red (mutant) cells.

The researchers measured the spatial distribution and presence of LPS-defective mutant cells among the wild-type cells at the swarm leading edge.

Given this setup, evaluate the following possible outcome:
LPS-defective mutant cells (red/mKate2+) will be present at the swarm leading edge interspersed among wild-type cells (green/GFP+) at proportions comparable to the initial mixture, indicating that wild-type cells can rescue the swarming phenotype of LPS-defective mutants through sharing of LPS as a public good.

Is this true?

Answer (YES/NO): NO